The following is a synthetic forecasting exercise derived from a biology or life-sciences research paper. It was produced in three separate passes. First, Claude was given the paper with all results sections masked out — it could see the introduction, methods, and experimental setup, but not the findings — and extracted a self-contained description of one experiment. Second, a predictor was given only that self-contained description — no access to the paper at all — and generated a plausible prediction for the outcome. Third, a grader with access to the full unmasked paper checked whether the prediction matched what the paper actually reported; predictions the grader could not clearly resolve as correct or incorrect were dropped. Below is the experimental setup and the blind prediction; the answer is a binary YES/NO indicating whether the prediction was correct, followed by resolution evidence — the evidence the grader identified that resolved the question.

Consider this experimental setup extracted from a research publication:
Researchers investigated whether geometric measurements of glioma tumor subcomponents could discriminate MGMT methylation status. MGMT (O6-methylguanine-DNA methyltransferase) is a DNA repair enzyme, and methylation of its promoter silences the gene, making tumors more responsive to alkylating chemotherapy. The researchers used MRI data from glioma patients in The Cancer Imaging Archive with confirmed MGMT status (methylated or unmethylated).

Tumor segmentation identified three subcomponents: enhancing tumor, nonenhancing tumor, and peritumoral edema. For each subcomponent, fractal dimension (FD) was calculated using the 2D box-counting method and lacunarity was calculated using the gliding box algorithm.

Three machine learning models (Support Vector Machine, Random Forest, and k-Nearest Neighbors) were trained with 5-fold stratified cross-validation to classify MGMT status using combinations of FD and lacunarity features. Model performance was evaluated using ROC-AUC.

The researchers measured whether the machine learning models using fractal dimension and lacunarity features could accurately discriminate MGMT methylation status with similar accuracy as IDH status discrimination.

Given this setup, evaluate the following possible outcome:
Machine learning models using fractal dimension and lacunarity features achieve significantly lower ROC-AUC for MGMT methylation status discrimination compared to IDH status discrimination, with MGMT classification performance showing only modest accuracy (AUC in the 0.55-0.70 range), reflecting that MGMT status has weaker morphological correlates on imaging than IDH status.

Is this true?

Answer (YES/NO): NO